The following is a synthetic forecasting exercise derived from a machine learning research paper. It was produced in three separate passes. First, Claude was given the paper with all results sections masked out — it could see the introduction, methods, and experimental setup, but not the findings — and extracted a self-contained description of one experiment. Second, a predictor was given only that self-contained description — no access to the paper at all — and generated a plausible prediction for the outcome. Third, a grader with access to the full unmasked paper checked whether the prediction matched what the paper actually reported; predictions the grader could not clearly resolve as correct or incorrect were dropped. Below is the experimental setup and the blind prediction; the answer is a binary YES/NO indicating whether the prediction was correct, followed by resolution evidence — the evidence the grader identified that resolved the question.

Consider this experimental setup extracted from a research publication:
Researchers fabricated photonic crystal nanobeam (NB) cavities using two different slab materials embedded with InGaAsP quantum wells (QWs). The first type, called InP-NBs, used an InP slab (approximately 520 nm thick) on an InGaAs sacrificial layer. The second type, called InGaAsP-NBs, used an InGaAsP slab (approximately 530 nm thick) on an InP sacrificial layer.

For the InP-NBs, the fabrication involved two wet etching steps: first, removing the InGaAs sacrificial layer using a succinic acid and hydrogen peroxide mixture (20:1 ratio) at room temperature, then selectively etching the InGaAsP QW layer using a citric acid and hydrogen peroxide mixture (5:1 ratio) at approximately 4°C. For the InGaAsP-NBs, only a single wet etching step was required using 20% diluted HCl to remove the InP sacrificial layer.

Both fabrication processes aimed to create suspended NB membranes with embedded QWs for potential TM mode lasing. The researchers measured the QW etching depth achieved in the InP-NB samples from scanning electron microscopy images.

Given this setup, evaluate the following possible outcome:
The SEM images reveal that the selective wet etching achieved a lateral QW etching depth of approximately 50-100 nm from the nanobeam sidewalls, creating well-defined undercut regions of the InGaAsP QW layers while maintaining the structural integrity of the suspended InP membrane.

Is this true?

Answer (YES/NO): NO